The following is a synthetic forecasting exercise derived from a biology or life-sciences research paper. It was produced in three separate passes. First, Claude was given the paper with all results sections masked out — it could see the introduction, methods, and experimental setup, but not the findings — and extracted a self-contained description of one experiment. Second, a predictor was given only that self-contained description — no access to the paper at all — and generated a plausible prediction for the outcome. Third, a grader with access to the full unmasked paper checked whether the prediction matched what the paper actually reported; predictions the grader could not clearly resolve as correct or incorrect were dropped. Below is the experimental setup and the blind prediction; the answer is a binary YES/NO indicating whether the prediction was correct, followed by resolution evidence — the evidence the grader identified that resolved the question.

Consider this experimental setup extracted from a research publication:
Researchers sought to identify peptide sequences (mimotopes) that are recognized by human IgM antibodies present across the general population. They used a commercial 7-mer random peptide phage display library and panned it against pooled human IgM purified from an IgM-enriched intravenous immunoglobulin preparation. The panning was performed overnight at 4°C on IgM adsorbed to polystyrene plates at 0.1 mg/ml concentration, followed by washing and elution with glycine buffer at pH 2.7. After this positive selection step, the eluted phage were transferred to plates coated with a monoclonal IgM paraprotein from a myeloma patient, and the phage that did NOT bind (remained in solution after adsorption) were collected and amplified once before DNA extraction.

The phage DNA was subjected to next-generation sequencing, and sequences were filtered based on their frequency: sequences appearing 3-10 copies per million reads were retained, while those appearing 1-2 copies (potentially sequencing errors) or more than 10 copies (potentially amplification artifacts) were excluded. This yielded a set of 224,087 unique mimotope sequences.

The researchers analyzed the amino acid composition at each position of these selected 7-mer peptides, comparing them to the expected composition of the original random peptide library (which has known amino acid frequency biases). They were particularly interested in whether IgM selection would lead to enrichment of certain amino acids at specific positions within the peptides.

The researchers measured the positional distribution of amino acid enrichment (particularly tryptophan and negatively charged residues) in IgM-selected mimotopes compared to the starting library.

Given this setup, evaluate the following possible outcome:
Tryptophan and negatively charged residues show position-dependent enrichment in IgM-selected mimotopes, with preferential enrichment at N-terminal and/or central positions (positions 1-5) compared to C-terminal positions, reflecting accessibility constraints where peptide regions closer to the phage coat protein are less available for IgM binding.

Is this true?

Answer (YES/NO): NO